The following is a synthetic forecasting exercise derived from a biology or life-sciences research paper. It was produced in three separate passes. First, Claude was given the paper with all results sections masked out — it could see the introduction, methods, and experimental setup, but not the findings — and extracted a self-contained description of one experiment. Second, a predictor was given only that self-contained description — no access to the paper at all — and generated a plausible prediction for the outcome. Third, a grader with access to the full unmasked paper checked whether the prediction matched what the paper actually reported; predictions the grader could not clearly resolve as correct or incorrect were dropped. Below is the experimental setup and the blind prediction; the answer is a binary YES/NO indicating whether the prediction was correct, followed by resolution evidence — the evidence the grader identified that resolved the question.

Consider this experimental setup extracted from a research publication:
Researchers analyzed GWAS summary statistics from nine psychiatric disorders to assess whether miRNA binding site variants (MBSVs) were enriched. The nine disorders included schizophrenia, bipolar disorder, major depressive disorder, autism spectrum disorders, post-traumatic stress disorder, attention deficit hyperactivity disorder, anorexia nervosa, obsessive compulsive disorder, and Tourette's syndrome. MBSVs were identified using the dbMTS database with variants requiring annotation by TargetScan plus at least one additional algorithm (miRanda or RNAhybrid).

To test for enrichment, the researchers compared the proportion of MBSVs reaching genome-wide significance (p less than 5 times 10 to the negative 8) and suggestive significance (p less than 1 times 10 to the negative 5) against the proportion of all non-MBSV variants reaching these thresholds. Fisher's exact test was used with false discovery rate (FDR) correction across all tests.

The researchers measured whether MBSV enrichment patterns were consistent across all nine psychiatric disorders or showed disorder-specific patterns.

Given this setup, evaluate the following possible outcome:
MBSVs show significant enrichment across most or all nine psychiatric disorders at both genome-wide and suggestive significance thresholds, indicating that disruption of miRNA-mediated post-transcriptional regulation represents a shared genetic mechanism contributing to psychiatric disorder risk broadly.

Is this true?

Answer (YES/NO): NO